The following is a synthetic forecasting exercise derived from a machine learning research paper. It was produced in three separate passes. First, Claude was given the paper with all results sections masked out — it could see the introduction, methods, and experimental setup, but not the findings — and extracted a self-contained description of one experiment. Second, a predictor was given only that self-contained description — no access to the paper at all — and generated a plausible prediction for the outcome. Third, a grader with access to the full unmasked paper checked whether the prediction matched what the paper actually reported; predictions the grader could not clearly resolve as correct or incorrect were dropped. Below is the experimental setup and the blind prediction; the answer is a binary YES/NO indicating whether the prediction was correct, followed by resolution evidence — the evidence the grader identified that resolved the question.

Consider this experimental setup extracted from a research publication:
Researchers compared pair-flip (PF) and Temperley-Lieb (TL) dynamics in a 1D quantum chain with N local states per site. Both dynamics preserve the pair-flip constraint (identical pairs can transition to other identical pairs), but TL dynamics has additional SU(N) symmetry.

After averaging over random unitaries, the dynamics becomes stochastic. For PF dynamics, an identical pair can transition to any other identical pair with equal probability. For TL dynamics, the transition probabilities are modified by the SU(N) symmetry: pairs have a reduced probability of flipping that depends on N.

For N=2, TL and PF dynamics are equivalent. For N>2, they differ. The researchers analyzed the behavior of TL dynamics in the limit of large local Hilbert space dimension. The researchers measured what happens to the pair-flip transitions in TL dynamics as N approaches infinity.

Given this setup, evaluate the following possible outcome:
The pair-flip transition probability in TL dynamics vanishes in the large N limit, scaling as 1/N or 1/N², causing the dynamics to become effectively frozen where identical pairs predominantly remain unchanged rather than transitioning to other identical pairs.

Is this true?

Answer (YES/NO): YES